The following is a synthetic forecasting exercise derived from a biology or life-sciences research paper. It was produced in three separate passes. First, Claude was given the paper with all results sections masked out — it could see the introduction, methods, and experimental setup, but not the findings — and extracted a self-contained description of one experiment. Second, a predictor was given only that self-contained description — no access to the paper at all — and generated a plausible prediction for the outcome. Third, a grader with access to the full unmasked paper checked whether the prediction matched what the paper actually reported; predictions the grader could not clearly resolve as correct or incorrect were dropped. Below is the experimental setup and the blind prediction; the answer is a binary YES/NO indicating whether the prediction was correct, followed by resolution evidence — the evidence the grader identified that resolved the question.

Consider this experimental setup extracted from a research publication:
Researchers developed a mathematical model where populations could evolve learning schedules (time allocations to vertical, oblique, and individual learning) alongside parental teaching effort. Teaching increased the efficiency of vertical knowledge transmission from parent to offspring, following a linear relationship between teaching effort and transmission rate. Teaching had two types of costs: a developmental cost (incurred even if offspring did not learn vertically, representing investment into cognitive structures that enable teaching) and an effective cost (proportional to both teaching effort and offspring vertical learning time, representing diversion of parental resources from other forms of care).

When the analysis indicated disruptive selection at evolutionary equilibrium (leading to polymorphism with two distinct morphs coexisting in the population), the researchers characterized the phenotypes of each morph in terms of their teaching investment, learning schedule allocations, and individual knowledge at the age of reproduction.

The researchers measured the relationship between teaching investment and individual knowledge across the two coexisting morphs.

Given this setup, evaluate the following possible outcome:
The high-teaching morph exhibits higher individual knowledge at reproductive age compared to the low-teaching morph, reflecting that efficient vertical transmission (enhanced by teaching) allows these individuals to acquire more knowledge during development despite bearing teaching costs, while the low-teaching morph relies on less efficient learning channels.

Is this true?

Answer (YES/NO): YES